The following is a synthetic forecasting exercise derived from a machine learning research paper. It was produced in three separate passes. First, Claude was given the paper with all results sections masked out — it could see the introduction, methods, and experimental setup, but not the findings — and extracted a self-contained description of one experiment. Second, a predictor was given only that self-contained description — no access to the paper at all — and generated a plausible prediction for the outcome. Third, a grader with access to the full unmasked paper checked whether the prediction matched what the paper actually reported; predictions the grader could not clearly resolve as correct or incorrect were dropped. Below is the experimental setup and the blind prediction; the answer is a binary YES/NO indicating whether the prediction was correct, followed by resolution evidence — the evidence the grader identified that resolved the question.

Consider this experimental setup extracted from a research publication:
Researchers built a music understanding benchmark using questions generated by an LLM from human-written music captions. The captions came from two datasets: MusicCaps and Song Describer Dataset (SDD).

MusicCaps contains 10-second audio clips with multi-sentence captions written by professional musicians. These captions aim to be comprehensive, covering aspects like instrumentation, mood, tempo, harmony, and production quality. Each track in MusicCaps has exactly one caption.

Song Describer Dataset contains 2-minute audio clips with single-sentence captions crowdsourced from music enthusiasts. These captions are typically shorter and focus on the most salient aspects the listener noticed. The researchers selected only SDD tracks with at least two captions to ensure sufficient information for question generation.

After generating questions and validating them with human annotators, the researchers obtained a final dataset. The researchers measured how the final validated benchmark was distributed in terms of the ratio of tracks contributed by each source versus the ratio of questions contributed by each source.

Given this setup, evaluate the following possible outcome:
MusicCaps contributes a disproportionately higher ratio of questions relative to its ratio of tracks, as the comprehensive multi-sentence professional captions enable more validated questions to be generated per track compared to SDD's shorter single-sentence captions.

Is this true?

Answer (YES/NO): YES